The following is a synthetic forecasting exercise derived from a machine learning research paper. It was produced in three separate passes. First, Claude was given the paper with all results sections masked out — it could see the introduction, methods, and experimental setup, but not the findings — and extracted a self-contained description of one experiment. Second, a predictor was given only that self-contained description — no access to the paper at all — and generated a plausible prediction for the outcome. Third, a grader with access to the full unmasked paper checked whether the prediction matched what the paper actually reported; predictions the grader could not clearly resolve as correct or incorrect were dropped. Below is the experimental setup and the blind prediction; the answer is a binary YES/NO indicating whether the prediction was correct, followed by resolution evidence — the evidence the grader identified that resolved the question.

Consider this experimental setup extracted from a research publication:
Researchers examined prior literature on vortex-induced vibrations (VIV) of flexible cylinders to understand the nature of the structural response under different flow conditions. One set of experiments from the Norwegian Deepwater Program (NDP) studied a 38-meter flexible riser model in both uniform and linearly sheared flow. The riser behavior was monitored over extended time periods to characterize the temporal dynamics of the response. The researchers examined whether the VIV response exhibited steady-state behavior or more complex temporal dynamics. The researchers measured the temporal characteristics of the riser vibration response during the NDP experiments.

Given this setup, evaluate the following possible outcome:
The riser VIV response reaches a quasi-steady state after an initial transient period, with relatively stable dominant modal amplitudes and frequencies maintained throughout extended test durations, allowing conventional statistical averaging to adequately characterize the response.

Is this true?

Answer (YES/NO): NO